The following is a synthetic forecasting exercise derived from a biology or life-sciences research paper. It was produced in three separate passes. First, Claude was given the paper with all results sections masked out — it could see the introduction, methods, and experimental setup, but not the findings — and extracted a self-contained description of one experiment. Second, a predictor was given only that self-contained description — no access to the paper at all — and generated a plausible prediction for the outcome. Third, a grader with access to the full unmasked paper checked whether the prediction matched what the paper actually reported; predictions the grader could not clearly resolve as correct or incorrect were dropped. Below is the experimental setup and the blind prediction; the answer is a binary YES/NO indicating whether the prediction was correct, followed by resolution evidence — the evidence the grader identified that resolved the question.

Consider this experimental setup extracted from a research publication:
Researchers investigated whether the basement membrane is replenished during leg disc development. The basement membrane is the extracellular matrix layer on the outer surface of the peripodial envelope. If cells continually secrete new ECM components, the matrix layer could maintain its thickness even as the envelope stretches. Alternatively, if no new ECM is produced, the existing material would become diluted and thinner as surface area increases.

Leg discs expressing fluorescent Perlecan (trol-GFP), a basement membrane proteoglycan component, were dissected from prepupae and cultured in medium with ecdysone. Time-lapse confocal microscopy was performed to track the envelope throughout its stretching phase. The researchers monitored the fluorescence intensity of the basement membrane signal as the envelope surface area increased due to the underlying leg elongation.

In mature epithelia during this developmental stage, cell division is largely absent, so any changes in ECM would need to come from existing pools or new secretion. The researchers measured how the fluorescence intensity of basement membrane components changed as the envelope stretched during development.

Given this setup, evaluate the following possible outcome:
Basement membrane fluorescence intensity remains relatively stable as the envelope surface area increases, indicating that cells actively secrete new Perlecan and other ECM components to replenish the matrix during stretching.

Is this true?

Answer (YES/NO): NO